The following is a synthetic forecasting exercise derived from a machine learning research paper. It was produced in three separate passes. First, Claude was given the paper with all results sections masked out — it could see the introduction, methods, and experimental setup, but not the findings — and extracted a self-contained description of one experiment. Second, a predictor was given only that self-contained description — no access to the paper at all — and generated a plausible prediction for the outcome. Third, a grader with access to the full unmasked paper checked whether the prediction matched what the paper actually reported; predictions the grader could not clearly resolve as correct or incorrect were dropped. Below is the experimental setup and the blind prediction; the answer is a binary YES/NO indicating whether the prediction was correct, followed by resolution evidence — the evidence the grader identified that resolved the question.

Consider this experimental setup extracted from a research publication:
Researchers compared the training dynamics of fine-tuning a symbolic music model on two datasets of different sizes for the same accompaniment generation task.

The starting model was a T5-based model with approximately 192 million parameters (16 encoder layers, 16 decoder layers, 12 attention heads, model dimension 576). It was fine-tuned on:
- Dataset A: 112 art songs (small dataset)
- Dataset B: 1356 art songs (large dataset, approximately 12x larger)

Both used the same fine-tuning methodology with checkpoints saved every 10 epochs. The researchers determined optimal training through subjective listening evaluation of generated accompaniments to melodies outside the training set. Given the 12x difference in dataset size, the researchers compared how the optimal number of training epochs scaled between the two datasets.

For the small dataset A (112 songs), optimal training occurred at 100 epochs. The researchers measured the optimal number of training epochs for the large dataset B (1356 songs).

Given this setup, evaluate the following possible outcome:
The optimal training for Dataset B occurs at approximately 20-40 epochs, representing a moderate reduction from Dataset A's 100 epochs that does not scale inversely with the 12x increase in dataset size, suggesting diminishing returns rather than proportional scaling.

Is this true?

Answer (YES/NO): NO